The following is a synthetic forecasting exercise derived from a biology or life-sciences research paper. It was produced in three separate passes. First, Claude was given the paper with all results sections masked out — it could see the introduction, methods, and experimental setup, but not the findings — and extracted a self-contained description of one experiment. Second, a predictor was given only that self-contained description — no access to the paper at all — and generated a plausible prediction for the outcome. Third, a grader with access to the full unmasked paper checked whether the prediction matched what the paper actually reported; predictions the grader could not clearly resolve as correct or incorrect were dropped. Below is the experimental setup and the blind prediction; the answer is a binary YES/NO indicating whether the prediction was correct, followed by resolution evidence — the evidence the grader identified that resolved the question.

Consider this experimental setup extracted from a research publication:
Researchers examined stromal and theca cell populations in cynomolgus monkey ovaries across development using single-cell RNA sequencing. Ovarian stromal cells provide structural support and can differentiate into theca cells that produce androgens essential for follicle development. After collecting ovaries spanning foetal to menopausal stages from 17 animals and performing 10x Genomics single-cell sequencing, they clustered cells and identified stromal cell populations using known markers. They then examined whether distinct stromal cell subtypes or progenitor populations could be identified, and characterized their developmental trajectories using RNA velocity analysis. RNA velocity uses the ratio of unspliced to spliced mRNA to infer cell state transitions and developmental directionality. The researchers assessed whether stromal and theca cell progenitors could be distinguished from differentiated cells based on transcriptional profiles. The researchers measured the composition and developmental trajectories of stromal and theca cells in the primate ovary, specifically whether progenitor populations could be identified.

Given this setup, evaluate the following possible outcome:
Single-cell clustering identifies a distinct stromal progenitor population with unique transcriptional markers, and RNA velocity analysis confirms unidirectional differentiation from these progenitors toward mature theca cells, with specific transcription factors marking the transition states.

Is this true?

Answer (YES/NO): NO